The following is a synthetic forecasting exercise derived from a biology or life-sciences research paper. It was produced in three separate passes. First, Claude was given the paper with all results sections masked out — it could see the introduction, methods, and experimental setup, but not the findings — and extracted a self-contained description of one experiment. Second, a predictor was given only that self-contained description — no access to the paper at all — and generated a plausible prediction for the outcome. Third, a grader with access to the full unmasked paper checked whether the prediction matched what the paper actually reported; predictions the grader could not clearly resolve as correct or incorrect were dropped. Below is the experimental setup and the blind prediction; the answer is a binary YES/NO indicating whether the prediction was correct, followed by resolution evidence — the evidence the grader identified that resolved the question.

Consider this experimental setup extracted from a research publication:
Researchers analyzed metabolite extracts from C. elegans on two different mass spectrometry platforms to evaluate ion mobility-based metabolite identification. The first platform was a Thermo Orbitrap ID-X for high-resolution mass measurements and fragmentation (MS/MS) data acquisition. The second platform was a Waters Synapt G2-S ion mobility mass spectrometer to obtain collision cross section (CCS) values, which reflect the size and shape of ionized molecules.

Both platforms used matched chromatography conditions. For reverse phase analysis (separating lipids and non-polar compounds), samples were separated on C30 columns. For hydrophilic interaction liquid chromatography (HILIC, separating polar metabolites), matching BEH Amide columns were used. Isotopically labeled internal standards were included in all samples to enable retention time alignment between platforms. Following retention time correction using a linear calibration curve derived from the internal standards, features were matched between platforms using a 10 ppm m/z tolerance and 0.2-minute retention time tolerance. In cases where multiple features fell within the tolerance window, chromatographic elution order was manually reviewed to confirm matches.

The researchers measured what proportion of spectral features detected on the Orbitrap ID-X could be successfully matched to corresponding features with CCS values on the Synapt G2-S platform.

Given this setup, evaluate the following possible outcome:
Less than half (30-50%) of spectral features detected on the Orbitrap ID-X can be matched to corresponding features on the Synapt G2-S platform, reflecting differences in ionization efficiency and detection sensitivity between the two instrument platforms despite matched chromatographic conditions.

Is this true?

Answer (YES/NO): NO